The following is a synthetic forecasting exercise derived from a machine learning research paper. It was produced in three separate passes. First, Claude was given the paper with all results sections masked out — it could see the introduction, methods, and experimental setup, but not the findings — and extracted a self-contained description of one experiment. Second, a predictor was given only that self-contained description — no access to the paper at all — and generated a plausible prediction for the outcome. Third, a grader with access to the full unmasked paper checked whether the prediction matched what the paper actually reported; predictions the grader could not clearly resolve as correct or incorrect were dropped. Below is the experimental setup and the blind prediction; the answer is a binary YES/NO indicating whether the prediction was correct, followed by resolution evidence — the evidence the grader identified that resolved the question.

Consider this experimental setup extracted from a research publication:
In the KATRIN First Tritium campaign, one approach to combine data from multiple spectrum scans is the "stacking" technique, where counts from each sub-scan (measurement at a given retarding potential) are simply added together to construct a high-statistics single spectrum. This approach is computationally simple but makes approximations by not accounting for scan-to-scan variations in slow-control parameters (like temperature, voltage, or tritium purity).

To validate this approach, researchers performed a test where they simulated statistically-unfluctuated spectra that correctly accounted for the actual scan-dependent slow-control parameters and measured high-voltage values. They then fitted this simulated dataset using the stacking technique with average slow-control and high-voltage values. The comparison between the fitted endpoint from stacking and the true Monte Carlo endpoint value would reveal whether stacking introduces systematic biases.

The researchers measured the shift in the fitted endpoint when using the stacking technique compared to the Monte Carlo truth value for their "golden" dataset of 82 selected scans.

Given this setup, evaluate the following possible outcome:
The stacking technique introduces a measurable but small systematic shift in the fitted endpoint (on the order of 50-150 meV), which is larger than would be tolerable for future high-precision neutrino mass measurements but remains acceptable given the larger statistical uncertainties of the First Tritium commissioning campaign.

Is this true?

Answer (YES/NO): NO